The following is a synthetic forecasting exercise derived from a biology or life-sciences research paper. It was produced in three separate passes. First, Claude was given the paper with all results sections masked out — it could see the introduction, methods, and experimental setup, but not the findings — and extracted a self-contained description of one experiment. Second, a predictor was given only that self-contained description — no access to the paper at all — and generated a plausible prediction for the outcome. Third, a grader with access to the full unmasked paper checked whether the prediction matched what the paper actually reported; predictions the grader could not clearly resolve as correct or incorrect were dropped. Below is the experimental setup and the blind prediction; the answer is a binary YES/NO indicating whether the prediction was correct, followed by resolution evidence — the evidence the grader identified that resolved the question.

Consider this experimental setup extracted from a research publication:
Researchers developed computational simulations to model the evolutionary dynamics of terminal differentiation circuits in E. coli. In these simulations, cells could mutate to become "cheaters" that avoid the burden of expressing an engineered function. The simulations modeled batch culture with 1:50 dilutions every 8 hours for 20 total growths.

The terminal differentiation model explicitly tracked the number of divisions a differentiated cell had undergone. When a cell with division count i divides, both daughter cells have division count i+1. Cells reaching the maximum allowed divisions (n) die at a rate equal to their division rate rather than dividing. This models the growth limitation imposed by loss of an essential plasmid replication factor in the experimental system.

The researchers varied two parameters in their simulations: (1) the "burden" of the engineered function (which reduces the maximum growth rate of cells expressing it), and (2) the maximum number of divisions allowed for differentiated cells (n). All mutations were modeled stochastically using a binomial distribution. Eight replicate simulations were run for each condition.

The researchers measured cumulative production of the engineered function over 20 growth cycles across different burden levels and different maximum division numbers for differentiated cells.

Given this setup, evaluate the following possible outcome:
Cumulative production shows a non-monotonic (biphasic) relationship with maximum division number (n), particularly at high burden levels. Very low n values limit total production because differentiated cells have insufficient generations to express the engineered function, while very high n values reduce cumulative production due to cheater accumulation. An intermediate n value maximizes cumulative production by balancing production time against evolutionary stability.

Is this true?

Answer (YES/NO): NO